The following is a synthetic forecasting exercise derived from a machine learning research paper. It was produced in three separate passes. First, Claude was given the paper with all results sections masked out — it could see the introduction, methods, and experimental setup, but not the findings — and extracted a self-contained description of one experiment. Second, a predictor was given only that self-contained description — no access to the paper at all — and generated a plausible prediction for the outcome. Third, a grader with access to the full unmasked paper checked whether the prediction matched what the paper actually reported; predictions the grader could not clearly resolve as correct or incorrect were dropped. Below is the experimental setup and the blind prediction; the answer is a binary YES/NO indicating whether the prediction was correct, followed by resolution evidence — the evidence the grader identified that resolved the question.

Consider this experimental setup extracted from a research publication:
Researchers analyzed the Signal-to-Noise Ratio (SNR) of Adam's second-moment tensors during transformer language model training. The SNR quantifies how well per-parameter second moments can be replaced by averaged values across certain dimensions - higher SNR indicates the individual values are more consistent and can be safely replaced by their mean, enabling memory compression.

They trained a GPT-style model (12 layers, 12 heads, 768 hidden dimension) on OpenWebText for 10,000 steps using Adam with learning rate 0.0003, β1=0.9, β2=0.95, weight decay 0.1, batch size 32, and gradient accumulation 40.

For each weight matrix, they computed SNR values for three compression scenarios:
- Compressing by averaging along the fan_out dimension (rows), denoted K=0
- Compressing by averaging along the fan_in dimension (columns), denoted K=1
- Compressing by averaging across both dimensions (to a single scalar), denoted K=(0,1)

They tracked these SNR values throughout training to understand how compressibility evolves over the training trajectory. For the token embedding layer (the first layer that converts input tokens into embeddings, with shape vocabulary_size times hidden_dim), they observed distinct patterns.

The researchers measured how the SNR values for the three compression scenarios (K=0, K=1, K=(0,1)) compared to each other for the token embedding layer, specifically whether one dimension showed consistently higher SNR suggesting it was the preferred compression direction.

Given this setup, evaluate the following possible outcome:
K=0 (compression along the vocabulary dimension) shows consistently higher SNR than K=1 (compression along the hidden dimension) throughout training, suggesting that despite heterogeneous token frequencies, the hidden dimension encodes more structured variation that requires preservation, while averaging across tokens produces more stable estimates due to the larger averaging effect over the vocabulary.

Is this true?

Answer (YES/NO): NO